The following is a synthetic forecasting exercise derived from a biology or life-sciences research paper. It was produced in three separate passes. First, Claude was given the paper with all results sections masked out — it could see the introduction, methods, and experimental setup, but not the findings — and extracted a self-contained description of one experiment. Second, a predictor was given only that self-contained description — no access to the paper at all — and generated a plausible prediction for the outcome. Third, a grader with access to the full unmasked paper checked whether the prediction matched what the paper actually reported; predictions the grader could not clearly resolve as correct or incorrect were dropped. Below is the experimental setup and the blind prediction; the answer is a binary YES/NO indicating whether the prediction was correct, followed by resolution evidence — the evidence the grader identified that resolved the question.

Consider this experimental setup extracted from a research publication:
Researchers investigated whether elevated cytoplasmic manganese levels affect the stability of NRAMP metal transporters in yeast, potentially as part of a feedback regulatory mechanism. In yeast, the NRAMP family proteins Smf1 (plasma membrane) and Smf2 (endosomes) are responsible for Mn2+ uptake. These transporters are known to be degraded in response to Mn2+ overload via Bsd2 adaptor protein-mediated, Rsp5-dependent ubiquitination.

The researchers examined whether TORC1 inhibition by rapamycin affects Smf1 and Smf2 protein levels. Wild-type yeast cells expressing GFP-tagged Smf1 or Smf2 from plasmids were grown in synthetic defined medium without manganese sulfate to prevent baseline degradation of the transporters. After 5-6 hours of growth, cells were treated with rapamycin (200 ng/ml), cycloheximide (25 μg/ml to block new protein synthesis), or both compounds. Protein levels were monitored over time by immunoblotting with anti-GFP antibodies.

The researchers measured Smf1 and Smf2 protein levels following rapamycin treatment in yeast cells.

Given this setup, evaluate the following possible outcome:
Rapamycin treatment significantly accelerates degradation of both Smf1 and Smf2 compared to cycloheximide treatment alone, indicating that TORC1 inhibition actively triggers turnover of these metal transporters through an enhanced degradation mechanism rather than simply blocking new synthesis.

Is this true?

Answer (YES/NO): NO